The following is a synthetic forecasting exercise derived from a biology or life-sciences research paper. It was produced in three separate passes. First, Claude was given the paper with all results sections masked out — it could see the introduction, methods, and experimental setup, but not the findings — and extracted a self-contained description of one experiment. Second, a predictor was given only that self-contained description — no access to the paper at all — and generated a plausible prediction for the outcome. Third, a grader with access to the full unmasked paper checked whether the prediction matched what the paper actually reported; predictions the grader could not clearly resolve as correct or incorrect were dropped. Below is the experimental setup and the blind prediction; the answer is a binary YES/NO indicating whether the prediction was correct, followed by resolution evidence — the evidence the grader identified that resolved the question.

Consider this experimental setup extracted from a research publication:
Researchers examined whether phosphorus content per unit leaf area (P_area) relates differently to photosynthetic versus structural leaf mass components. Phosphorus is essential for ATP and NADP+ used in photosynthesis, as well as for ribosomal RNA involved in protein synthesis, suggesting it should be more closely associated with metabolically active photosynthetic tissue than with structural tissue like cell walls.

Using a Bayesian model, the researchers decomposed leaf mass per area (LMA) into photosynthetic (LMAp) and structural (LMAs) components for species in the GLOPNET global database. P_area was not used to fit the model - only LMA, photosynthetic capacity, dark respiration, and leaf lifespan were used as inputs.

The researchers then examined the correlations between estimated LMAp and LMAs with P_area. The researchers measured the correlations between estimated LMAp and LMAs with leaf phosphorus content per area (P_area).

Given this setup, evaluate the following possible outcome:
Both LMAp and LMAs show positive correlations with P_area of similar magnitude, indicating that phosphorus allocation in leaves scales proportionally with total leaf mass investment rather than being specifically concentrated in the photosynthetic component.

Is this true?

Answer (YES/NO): NO